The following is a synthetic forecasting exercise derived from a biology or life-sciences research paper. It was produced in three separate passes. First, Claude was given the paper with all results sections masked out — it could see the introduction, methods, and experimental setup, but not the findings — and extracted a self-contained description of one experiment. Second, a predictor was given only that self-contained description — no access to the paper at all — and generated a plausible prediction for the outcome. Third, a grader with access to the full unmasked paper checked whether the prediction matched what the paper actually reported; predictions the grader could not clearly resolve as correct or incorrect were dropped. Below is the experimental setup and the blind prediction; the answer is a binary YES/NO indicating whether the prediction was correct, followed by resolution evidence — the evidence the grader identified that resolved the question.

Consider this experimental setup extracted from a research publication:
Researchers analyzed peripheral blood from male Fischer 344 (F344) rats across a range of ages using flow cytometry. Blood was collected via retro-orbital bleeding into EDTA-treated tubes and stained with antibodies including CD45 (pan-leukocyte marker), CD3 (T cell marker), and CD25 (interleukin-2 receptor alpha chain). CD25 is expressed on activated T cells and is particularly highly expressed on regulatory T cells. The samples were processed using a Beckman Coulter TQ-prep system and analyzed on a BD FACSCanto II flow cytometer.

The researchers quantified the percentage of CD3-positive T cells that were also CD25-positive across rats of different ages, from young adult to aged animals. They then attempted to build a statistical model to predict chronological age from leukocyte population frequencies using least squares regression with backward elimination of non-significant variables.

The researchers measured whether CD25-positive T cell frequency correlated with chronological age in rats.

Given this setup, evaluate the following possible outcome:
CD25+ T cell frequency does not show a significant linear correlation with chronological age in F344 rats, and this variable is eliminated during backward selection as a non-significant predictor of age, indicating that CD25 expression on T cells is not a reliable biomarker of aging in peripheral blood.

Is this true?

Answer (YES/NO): NO